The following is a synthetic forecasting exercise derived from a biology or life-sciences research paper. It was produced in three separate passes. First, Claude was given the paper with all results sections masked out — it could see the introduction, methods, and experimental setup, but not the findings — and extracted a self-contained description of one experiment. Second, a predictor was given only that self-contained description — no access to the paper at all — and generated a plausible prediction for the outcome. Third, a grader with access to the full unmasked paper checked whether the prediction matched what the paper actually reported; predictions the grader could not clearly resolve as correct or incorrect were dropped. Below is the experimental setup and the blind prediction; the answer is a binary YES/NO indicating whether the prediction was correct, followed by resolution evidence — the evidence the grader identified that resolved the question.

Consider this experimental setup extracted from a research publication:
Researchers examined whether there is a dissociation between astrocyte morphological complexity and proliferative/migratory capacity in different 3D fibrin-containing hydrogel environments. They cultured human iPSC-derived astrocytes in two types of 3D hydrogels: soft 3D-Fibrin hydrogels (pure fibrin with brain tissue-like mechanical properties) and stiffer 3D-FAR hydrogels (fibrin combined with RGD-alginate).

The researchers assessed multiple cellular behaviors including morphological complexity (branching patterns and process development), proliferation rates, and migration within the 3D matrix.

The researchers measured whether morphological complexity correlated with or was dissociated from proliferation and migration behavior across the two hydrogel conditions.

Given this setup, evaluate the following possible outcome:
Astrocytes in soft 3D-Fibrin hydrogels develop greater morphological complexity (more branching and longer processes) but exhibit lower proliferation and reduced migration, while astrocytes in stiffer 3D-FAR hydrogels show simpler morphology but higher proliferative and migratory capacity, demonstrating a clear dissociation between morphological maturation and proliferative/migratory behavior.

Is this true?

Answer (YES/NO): NO